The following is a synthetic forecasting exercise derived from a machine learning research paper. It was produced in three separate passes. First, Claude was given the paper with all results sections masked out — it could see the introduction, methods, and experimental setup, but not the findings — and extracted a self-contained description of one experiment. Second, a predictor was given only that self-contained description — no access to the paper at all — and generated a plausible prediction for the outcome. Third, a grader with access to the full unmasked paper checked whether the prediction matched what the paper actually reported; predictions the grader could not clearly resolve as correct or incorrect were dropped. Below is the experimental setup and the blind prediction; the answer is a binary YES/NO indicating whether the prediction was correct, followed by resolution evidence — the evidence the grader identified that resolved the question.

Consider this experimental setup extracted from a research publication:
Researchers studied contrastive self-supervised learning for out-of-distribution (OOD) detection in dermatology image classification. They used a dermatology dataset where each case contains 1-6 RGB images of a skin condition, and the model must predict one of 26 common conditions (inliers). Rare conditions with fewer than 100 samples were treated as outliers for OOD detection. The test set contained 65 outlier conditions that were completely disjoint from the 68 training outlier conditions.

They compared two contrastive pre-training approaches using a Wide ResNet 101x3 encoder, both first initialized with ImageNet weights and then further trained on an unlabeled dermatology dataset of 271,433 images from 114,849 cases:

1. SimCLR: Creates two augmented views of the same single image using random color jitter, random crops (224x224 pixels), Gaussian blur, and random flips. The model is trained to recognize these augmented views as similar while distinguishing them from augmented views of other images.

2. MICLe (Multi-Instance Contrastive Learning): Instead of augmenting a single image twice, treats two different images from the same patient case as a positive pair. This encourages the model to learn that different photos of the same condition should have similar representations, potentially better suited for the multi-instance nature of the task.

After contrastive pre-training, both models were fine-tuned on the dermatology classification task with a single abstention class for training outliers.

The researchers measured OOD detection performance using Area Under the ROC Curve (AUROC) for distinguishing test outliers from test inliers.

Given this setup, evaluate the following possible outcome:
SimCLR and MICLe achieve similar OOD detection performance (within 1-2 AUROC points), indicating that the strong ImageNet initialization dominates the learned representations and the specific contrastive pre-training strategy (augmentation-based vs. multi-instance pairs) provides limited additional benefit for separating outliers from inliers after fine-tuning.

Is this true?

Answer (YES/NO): NO